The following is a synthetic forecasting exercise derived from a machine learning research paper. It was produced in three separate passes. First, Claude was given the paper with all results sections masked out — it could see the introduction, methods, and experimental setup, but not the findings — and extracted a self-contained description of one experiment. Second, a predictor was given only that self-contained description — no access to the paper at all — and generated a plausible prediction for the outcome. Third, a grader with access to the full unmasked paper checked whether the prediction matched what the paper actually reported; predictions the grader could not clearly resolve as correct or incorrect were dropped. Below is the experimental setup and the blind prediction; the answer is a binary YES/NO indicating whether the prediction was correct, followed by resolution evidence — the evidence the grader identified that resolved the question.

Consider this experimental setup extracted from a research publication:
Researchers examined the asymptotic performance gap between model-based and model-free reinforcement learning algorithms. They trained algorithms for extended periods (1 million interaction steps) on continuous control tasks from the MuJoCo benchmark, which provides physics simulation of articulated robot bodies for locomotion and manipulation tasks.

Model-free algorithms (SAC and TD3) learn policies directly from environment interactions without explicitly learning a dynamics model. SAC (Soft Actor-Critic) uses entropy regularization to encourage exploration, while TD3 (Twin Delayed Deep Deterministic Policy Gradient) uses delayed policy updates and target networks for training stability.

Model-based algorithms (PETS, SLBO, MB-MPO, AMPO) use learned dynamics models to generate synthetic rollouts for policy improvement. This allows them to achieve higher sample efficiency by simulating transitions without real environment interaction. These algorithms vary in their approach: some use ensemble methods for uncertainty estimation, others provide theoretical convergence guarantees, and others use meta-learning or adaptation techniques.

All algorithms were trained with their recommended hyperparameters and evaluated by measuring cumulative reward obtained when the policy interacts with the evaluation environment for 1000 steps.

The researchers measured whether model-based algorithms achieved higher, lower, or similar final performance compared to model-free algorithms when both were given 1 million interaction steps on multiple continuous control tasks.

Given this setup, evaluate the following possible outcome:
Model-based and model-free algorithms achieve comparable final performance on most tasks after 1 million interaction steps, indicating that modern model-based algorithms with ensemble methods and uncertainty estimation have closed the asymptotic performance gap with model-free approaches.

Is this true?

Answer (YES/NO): NO